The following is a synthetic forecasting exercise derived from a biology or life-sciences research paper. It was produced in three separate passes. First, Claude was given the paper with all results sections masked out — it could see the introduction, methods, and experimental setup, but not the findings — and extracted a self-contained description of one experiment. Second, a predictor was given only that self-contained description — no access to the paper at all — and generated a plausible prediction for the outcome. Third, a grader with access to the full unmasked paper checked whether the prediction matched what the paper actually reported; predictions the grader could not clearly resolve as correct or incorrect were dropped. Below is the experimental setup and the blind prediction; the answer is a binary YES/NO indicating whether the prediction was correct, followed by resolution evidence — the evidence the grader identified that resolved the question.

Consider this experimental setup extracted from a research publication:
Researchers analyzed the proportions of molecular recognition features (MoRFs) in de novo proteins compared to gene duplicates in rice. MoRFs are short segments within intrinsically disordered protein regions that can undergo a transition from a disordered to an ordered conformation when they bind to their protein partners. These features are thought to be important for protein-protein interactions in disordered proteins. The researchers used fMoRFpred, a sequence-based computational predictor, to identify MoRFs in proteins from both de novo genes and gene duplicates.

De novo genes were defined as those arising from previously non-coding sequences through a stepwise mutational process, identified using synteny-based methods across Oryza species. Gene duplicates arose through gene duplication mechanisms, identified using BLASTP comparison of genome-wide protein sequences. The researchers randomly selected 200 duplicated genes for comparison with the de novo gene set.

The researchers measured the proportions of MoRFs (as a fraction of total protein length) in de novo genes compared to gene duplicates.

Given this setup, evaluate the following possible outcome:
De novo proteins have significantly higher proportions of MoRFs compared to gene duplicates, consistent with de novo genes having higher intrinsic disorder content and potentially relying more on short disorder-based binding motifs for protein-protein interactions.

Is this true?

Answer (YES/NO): YES